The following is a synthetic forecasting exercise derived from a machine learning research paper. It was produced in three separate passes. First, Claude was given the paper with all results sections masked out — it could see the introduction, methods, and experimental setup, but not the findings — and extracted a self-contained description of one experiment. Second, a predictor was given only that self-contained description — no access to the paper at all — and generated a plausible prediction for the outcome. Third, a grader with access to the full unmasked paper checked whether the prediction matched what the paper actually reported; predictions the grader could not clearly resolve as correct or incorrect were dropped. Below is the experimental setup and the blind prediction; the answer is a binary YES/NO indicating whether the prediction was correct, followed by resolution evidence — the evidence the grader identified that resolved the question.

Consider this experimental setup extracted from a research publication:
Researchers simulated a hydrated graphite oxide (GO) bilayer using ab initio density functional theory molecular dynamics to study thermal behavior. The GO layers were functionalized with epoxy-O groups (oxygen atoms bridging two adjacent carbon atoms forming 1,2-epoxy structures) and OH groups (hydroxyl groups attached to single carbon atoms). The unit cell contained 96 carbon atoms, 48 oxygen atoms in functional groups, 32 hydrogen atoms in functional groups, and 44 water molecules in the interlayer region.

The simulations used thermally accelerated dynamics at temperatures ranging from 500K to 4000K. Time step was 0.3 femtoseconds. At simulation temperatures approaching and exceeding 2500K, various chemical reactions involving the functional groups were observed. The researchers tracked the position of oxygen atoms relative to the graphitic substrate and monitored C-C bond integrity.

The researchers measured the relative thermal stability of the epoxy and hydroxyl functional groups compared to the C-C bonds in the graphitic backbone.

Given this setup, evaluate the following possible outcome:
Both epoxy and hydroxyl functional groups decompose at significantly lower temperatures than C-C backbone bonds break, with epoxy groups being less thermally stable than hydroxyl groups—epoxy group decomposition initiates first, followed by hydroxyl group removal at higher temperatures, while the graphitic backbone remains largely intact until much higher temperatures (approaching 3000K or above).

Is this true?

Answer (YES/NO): NO